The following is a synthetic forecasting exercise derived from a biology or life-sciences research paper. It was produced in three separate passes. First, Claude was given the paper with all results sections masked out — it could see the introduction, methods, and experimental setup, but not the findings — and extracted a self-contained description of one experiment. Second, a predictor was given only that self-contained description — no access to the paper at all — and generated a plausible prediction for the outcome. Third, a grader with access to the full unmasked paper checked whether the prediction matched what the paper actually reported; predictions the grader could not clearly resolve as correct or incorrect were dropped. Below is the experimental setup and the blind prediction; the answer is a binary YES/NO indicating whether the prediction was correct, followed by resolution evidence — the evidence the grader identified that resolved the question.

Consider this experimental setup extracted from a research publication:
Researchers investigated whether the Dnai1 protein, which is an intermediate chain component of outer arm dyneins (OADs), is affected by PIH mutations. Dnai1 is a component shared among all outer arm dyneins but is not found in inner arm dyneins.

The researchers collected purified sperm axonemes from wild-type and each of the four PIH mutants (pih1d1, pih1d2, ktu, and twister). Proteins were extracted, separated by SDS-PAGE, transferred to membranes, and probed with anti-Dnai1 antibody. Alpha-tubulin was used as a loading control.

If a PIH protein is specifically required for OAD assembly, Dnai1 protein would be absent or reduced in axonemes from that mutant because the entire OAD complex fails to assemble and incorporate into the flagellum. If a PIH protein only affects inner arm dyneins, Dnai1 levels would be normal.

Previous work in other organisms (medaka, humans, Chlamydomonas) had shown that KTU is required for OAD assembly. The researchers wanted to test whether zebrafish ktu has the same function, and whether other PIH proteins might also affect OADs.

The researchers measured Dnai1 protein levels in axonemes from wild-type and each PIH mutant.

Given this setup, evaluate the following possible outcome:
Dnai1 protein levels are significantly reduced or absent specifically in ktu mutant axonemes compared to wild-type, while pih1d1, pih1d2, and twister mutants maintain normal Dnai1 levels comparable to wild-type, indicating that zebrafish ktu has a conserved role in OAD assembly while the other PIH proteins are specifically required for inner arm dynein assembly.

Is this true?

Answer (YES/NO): NO